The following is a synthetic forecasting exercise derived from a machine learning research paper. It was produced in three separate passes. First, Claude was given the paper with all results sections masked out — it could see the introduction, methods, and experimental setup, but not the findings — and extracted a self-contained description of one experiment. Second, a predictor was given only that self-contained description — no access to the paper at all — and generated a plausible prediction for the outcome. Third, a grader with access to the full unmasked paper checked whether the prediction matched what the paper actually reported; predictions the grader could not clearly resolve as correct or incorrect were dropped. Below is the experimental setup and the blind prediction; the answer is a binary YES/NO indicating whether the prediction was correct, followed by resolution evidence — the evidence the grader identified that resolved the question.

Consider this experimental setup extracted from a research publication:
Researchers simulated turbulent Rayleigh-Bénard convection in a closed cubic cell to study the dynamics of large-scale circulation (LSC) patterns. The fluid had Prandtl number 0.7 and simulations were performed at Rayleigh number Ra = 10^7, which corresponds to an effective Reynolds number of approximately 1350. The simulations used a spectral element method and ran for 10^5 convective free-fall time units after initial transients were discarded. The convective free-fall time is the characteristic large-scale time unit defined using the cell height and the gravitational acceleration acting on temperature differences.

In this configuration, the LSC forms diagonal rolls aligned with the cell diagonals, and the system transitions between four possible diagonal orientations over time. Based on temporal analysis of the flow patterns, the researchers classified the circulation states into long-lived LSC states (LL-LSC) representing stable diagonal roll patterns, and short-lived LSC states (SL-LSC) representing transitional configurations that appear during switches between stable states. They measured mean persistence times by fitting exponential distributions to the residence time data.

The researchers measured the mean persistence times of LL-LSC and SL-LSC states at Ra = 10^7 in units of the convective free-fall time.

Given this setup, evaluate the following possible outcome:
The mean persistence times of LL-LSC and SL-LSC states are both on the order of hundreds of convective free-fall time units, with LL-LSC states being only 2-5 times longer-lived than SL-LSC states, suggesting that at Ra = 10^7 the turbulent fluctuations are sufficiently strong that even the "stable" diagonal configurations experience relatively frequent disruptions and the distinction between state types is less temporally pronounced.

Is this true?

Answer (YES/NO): NO